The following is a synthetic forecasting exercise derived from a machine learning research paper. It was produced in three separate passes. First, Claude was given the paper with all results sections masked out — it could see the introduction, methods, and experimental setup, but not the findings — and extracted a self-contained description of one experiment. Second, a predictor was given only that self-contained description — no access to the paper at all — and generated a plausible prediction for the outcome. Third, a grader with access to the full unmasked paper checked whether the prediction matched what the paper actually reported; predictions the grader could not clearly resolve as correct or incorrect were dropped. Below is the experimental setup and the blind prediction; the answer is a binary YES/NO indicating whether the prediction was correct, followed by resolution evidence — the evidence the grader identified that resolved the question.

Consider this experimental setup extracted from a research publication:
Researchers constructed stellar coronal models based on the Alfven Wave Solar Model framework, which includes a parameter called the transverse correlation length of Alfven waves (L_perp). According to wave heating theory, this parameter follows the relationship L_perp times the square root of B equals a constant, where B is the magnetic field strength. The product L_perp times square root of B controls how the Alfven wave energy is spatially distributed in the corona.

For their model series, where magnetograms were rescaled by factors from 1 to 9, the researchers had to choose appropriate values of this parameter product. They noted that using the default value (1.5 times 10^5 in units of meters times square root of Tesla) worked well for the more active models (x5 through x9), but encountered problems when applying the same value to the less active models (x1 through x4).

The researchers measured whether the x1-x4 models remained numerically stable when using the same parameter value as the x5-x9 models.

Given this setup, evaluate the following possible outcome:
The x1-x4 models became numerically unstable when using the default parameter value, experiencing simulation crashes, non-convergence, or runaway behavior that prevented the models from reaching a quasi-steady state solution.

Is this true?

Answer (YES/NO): YES